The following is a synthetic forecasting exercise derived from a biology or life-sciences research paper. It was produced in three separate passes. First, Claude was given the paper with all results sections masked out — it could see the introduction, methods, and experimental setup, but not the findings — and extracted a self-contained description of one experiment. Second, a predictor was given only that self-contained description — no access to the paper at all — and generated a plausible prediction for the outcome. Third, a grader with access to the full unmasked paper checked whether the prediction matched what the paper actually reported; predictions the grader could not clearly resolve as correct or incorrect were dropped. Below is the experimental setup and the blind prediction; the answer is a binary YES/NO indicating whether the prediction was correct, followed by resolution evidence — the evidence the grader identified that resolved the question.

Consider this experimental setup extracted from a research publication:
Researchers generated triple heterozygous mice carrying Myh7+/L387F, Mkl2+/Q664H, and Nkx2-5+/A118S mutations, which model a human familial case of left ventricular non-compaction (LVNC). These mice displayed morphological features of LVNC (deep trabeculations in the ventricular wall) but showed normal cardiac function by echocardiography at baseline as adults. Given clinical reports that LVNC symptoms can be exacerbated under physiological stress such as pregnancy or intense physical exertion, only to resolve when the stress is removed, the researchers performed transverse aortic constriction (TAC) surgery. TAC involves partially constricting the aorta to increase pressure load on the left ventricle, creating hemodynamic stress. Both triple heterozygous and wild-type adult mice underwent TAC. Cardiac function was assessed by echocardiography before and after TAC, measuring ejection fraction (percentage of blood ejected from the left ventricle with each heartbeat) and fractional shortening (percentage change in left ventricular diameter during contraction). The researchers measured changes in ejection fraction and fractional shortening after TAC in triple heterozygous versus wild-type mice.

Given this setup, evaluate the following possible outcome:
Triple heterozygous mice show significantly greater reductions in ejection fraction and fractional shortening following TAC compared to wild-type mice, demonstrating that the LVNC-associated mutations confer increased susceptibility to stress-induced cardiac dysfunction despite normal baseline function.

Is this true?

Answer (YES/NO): YES